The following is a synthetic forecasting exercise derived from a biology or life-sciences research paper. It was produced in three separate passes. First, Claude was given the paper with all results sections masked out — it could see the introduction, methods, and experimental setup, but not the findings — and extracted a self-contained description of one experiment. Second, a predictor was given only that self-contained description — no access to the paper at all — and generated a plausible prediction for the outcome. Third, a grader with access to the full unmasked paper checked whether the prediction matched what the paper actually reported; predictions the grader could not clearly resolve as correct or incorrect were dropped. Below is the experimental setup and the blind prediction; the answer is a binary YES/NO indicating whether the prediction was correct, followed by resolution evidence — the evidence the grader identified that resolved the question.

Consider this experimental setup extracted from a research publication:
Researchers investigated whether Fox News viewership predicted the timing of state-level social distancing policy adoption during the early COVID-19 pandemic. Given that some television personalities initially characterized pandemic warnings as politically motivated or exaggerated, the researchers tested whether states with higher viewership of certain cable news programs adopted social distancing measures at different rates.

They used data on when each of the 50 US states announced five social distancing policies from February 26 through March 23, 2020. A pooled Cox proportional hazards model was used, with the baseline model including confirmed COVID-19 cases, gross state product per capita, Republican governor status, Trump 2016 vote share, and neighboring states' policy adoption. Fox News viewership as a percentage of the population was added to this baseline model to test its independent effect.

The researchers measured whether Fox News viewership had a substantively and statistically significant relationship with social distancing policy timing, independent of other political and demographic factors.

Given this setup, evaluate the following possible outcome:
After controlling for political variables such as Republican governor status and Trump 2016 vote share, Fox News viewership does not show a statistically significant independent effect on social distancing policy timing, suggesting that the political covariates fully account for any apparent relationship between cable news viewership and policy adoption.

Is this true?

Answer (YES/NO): YES